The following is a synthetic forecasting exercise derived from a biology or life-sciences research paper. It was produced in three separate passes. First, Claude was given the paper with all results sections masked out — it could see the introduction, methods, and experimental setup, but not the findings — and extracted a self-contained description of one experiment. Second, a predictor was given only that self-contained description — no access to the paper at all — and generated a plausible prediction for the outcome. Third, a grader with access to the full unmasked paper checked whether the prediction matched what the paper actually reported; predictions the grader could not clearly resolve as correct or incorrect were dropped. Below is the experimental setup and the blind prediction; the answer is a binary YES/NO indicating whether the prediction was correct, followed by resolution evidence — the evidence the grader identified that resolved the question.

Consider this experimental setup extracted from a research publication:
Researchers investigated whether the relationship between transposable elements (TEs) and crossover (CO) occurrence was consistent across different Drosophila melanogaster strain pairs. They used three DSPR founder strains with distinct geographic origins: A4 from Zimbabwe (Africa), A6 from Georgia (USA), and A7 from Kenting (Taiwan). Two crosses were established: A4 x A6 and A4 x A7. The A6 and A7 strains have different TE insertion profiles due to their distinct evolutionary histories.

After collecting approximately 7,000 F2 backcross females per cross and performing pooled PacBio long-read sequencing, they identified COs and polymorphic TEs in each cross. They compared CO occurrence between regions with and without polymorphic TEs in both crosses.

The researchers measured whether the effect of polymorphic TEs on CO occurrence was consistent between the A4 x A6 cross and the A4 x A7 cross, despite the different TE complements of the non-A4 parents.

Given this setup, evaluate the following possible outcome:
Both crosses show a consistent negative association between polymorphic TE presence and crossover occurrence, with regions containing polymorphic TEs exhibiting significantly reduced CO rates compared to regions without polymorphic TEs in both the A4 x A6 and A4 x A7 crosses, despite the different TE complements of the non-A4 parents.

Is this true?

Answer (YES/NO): YES